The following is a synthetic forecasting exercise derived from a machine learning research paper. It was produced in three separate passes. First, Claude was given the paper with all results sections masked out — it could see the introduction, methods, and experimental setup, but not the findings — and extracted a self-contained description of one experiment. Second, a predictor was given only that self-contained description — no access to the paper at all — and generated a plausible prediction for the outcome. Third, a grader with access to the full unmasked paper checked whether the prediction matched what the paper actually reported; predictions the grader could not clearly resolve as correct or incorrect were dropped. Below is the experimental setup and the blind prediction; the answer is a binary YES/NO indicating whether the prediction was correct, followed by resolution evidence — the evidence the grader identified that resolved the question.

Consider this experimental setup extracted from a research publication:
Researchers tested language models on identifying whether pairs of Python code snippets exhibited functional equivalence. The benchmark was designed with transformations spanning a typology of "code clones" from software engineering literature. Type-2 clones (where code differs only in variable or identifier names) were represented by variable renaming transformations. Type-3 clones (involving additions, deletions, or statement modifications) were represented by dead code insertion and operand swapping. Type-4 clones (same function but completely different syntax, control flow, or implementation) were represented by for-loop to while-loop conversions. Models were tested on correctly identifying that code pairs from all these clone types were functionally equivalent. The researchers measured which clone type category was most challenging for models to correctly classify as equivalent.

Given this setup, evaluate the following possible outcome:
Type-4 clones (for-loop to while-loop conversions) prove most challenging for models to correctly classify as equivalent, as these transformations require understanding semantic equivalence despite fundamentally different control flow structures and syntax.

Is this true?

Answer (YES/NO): NO